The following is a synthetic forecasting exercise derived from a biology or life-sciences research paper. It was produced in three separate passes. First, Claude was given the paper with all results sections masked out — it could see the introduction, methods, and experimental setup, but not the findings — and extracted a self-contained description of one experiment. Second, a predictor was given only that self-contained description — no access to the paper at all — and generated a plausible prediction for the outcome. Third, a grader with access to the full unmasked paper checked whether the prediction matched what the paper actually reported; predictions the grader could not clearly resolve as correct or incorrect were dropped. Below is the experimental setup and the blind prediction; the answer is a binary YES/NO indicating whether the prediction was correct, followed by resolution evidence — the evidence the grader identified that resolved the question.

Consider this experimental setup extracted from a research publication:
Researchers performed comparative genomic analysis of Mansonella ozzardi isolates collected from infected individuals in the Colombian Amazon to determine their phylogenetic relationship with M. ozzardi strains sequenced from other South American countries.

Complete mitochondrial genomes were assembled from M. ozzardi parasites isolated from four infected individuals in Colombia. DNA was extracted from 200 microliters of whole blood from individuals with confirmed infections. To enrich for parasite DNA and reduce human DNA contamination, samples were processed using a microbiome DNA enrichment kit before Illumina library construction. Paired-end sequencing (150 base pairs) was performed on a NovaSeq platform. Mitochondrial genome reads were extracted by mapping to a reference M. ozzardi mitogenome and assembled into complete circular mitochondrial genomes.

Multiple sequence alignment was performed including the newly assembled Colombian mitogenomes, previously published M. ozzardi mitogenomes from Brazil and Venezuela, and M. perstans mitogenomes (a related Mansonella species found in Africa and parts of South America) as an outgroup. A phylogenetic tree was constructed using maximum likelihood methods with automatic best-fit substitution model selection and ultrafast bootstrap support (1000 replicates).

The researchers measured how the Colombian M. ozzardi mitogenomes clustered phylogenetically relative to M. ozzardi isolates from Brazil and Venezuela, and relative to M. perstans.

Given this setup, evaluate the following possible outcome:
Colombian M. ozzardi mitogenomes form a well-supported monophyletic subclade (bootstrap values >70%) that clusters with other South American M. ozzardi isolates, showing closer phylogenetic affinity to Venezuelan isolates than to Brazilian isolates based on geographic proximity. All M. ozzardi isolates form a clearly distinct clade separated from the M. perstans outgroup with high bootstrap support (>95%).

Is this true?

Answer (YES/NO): NO